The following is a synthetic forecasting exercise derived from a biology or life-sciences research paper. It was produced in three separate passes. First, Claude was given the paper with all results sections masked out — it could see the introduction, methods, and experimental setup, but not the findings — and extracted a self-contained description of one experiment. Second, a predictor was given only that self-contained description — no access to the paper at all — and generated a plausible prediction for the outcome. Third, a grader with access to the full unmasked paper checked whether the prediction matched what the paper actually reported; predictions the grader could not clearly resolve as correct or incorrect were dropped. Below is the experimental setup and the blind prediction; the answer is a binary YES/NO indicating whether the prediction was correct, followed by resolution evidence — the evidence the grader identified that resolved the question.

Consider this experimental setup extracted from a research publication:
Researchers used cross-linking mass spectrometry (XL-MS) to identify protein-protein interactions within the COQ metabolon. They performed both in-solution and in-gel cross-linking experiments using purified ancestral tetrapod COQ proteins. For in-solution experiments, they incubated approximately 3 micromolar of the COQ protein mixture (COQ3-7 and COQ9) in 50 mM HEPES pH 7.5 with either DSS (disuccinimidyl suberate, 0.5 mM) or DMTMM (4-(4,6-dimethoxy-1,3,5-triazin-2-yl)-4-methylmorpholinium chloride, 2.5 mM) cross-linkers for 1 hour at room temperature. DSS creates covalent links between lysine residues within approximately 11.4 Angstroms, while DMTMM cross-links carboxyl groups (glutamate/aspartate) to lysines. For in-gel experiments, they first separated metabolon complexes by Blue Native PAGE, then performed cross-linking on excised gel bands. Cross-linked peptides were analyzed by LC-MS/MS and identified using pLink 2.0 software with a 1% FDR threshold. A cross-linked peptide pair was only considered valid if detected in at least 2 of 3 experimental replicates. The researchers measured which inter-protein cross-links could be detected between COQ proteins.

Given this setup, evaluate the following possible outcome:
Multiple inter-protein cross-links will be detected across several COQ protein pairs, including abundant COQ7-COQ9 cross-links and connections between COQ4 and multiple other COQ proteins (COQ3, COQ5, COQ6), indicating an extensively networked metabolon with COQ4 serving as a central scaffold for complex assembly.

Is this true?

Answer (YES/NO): NO